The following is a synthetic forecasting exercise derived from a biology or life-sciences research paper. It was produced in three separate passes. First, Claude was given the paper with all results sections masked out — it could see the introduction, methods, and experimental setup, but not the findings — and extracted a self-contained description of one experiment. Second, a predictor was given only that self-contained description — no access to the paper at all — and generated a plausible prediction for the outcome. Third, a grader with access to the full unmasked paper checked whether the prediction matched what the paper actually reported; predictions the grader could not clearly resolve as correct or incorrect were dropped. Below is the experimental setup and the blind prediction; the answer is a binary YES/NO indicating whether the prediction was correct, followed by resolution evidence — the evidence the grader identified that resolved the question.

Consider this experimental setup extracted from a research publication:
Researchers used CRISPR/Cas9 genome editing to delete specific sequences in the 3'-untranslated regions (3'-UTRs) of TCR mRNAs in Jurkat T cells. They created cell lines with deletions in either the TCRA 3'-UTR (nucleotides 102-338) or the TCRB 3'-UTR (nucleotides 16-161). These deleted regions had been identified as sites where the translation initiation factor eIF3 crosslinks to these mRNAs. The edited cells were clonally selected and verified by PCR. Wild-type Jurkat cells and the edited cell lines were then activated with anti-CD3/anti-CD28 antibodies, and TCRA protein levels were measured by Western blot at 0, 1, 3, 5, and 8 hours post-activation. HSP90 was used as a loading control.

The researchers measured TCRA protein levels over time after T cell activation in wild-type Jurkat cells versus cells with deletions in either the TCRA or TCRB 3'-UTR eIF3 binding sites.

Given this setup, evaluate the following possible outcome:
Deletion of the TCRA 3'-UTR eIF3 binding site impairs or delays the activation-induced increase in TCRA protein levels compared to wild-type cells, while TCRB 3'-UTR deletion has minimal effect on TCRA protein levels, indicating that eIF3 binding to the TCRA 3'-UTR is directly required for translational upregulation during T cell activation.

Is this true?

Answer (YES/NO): NO